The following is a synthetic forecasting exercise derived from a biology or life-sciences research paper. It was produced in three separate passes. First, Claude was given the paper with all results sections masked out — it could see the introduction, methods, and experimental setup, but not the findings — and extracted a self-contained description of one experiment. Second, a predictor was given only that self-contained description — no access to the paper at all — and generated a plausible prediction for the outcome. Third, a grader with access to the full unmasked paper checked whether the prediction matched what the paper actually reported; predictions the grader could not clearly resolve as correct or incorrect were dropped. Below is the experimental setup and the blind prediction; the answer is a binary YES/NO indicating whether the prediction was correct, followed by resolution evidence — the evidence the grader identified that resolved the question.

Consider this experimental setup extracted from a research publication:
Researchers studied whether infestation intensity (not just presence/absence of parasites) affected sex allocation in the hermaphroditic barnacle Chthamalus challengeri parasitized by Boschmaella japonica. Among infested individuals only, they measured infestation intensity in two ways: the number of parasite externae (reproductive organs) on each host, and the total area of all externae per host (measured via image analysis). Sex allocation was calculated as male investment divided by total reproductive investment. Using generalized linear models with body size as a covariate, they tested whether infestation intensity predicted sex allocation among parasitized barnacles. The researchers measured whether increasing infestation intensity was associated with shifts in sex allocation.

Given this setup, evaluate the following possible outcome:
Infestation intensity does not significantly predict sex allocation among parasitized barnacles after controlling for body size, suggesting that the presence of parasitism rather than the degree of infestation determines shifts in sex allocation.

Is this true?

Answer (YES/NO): YES